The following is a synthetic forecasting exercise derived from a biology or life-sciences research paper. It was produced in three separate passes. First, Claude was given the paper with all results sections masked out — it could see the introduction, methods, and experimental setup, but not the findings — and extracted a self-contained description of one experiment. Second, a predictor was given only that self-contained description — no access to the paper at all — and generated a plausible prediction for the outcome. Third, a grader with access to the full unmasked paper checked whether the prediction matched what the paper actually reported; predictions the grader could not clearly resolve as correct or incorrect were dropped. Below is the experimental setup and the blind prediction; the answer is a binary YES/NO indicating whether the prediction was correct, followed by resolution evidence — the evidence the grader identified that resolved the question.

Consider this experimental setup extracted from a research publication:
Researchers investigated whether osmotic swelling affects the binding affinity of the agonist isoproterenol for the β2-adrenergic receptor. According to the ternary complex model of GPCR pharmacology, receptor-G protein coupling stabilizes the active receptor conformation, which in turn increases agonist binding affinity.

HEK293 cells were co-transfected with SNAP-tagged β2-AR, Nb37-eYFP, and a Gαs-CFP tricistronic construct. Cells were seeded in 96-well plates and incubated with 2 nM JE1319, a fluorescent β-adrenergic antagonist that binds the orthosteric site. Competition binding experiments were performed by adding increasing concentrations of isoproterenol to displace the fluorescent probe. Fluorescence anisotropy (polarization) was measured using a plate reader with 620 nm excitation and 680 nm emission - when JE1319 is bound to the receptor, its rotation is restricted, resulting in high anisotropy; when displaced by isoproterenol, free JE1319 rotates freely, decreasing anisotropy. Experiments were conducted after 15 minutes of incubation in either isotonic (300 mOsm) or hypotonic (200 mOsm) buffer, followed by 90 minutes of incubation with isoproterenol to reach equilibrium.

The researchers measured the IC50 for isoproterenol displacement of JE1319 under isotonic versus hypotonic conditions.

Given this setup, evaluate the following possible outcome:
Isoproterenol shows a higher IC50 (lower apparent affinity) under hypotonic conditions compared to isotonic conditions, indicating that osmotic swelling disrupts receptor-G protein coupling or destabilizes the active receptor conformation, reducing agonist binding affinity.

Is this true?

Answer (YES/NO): NO